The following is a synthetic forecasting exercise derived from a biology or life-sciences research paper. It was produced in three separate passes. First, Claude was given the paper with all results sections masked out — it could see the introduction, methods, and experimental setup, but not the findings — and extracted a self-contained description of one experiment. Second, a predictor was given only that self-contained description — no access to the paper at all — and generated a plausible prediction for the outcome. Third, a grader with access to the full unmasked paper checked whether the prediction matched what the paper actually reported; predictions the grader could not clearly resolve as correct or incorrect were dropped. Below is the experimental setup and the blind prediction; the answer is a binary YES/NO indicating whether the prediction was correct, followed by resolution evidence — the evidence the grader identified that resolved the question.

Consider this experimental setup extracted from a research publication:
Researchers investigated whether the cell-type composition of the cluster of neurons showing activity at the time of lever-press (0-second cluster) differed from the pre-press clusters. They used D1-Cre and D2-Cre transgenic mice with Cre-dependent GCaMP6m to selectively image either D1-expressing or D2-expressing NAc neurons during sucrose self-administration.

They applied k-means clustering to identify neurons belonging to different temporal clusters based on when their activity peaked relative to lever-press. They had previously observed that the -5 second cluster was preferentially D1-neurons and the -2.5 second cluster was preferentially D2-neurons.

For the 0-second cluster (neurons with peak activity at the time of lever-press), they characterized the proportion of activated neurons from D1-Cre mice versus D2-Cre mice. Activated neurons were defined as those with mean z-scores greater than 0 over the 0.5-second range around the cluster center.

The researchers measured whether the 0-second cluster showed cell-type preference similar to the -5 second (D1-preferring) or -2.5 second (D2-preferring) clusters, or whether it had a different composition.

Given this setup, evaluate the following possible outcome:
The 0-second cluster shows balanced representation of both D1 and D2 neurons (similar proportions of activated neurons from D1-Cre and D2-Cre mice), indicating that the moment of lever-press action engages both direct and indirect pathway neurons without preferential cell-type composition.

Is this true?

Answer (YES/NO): YES